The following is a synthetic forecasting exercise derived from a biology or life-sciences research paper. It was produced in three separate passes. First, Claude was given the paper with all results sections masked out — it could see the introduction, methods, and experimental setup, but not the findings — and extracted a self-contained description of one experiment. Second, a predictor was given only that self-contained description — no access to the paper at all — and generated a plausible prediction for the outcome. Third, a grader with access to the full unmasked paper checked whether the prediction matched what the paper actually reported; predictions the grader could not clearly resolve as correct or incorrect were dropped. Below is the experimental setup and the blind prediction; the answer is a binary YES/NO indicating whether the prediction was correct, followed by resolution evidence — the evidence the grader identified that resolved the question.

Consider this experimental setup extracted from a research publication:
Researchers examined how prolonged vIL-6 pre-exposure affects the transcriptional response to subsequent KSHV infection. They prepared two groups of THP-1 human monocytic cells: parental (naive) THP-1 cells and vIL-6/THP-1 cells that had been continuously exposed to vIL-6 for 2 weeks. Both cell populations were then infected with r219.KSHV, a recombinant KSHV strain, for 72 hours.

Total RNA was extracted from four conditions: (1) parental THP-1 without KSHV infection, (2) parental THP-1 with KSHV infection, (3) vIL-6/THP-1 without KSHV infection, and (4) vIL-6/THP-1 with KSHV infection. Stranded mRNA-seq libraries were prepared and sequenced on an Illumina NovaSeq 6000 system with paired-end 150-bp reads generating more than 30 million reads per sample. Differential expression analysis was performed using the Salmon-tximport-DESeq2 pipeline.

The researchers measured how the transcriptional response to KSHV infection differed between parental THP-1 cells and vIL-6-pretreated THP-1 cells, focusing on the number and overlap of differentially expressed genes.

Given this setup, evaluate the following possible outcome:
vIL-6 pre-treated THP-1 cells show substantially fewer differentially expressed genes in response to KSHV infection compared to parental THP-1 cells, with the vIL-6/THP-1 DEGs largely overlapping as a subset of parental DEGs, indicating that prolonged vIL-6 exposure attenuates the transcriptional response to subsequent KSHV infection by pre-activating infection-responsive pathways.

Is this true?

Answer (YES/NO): NO